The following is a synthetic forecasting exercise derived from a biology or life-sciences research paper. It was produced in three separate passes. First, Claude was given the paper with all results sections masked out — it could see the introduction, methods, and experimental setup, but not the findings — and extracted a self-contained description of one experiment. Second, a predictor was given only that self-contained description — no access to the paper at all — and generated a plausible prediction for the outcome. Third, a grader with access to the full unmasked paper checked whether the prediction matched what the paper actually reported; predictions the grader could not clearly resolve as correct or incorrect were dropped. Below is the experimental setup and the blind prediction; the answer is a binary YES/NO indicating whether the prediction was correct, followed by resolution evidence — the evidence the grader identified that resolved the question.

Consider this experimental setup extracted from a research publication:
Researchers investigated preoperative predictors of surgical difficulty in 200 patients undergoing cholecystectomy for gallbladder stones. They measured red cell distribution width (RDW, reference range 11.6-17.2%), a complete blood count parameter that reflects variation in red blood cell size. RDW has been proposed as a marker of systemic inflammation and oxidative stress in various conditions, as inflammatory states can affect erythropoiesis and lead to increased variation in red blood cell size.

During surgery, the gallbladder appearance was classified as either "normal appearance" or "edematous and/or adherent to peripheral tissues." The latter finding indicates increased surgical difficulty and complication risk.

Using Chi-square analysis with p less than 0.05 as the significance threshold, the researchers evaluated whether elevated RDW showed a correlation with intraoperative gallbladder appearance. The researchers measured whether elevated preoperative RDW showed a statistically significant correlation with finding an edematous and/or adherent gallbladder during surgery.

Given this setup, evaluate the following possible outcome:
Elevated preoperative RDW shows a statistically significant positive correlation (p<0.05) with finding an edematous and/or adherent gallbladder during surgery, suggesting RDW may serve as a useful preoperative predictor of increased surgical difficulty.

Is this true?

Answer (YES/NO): NO